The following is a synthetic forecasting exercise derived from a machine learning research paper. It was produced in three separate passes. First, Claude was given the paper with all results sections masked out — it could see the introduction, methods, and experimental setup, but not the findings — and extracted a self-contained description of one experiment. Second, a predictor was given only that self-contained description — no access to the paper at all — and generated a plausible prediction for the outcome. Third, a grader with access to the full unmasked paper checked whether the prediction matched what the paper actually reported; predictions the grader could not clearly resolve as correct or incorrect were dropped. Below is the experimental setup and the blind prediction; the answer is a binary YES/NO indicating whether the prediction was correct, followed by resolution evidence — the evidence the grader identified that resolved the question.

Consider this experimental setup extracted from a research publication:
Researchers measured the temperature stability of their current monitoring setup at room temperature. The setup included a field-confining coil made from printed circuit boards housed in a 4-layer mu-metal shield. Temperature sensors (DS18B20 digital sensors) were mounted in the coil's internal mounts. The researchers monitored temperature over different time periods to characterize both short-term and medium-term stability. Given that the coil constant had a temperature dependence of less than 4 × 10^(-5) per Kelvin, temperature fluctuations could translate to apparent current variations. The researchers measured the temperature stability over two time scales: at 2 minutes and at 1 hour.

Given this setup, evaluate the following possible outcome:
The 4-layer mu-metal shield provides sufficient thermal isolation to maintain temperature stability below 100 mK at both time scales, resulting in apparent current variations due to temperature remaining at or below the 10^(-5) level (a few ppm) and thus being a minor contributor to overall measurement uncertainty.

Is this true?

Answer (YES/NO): NO